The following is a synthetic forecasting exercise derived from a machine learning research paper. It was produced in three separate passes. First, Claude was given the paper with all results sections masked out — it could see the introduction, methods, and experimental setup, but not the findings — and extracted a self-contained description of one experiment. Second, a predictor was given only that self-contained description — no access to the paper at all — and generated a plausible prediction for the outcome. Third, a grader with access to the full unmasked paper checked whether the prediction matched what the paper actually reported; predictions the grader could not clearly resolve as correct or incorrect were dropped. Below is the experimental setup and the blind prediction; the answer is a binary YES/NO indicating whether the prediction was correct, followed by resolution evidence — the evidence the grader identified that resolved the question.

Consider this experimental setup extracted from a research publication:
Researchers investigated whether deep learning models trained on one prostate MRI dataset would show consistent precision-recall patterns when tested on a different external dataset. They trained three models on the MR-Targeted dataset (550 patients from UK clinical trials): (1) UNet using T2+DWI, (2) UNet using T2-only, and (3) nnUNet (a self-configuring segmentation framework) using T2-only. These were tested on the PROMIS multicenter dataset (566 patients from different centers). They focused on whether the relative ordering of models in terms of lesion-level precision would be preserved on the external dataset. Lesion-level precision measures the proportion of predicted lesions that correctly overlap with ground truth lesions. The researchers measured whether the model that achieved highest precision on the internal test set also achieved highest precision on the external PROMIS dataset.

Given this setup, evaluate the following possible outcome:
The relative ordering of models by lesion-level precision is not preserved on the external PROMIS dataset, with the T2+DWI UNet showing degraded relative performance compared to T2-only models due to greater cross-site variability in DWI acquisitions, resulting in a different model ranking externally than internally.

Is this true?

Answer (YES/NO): NO